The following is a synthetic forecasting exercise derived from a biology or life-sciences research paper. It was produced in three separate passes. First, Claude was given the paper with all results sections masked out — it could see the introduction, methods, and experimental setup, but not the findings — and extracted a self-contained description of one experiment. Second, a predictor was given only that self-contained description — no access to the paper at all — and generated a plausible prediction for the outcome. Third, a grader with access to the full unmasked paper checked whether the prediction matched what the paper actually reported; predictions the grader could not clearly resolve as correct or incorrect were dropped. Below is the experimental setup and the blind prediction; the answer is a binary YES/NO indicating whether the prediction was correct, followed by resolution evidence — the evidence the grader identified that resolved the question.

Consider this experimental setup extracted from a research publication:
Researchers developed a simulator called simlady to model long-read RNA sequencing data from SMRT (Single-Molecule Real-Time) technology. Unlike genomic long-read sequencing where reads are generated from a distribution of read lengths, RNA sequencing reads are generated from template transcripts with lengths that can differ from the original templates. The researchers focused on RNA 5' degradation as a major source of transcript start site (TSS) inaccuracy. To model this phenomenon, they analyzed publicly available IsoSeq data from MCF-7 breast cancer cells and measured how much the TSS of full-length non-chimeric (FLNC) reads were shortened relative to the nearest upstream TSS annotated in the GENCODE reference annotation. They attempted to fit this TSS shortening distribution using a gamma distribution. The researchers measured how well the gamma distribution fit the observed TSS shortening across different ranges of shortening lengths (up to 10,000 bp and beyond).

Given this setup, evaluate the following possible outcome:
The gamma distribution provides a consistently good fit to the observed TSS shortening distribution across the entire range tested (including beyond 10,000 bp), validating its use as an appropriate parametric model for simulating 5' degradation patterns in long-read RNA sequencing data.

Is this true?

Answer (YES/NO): NO